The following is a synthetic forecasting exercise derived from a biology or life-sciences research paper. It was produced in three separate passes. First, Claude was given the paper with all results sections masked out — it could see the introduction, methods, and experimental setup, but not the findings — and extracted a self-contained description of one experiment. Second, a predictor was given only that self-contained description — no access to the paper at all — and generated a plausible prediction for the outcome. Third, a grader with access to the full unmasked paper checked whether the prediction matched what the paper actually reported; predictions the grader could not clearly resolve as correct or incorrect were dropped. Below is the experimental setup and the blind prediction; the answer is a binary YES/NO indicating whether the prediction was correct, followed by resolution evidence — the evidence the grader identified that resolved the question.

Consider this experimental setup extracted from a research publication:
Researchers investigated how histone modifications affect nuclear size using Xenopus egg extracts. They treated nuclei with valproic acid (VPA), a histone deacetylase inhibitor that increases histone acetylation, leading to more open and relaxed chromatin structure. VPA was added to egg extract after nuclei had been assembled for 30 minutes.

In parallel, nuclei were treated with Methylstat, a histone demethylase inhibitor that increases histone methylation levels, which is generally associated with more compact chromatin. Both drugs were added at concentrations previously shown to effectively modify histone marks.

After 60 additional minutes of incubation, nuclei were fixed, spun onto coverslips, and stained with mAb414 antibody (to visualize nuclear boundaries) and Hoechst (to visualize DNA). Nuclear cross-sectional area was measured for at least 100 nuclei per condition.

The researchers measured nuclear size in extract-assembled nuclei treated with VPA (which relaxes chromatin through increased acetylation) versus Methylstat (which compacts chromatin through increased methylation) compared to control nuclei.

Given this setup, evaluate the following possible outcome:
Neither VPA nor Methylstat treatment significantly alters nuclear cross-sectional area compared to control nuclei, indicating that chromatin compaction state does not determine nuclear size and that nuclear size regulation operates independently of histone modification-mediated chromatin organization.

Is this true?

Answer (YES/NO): NO